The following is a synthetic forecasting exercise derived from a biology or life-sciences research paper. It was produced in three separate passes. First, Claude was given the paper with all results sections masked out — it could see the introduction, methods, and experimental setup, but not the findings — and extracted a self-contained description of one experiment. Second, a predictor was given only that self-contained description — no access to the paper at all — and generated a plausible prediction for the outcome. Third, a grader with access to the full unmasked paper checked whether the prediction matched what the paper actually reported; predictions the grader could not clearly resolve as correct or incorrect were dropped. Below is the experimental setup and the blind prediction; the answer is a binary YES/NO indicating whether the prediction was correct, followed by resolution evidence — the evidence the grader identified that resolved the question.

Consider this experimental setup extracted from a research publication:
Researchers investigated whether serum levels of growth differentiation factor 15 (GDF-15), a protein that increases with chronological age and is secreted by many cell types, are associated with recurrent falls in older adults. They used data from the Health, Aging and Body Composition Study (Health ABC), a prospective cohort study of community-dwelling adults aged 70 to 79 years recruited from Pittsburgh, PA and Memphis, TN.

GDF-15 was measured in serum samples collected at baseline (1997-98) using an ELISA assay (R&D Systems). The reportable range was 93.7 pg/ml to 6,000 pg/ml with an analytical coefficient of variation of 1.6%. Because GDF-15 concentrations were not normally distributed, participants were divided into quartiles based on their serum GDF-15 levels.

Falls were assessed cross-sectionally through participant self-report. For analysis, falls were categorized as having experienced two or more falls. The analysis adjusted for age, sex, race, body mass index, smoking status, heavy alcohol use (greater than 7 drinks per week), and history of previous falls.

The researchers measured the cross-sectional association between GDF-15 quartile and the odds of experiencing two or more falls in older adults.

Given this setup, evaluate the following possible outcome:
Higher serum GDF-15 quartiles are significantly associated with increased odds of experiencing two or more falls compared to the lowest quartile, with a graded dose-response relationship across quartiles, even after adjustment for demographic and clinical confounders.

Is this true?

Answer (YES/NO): NO